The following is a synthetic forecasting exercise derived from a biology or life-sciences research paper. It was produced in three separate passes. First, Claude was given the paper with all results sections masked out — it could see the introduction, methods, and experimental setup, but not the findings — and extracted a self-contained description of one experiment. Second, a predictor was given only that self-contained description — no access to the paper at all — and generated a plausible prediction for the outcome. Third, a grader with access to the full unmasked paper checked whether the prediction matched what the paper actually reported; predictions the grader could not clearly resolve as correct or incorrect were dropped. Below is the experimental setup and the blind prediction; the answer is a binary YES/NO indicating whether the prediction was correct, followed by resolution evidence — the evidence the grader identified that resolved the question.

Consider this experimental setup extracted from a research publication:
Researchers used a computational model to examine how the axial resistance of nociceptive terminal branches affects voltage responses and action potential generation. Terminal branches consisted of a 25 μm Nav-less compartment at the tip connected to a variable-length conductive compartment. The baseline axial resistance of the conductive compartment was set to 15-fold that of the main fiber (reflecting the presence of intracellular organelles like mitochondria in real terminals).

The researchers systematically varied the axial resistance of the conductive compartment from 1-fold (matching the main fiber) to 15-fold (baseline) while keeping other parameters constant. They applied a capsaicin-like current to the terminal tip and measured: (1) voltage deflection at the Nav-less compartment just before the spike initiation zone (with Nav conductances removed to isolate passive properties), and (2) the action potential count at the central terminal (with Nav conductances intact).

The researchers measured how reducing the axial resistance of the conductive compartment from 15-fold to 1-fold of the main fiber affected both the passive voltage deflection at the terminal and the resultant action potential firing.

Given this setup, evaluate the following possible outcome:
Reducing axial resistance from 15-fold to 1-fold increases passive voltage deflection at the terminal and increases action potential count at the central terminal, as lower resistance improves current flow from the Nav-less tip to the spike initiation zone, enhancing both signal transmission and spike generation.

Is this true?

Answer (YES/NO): NO